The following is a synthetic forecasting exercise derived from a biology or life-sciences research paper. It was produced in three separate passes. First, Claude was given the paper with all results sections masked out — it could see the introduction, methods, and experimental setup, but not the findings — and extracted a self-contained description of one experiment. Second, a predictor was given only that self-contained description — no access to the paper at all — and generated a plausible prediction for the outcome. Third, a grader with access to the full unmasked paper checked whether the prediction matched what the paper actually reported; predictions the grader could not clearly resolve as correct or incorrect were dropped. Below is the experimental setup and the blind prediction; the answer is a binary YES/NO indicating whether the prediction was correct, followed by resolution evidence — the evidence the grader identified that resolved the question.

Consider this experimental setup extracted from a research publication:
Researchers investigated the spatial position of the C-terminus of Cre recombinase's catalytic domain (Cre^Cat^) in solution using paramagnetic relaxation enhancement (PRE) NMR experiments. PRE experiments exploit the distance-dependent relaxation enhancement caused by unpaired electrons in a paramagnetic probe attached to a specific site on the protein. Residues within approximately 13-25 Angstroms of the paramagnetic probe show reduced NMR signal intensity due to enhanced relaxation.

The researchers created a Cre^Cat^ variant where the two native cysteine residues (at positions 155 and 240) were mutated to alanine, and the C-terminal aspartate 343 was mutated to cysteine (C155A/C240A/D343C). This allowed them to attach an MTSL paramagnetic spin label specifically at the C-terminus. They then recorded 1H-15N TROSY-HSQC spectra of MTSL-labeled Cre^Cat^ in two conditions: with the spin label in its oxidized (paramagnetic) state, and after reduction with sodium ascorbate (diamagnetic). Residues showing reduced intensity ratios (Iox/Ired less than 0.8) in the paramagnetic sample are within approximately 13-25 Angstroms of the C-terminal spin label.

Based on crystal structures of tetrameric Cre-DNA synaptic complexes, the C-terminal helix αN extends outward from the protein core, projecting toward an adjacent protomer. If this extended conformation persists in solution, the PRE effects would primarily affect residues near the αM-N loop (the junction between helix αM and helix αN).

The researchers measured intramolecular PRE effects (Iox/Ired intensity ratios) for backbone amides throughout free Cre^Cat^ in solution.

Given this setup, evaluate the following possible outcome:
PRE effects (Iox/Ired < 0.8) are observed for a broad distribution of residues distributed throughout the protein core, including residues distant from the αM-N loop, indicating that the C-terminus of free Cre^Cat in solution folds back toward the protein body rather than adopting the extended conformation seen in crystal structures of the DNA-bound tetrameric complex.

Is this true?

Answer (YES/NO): YES